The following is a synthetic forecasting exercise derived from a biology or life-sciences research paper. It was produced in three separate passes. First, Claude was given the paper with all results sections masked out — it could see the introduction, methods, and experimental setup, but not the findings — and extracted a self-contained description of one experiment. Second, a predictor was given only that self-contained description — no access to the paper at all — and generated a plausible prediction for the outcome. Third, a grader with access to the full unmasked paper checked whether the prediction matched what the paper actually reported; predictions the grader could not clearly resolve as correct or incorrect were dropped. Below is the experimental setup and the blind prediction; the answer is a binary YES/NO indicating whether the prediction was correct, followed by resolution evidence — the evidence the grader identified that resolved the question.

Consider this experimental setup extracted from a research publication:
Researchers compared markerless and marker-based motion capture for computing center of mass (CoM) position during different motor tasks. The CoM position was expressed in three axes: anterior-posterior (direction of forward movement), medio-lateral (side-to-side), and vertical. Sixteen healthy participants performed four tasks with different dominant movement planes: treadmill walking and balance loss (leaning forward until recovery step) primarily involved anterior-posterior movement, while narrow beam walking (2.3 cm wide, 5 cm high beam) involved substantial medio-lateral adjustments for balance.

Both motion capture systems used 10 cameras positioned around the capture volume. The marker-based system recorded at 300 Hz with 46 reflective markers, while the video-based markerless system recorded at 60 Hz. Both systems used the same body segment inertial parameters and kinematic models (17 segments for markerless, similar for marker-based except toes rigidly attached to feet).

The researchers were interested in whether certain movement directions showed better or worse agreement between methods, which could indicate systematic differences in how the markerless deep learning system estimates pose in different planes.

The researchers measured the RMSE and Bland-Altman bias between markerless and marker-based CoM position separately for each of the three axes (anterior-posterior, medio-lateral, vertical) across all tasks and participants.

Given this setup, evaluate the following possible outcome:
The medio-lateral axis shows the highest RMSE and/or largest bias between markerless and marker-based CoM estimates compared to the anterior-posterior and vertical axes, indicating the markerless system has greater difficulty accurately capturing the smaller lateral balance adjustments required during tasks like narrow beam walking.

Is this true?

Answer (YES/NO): NO